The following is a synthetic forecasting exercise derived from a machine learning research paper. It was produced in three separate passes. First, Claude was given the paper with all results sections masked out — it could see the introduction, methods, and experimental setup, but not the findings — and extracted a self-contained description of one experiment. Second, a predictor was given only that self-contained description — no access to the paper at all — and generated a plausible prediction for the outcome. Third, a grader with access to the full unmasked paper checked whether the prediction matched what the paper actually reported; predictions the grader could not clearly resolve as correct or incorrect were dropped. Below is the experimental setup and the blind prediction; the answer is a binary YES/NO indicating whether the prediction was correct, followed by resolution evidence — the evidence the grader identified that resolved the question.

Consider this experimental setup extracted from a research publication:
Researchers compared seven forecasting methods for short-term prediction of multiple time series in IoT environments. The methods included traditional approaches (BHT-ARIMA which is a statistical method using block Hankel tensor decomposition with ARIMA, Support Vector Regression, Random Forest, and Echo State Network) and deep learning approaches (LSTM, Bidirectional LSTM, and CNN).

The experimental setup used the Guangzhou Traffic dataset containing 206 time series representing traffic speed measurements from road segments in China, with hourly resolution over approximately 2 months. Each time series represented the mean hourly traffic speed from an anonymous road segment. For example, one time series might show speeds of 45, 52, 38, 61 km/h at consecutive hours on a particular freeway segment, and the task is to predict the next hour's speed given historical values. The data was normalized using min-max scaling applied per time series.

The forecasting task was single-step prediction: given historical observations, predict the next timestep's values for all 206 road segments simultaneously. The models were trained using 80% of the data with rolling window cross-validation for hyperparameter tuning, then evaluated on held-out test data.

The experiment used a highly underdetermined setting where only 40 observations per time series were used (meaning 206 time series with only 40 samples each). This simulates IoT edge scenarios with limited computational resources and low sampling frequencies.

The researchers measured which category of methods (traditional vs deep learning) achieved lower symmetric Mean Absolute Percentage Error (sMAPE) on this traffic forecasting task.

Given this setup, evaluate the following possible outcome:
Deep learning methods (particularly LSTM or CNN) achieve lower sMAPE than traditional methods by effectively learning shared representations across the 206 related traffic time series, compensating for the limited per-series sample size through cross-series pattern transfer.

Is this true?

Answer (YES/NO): NO